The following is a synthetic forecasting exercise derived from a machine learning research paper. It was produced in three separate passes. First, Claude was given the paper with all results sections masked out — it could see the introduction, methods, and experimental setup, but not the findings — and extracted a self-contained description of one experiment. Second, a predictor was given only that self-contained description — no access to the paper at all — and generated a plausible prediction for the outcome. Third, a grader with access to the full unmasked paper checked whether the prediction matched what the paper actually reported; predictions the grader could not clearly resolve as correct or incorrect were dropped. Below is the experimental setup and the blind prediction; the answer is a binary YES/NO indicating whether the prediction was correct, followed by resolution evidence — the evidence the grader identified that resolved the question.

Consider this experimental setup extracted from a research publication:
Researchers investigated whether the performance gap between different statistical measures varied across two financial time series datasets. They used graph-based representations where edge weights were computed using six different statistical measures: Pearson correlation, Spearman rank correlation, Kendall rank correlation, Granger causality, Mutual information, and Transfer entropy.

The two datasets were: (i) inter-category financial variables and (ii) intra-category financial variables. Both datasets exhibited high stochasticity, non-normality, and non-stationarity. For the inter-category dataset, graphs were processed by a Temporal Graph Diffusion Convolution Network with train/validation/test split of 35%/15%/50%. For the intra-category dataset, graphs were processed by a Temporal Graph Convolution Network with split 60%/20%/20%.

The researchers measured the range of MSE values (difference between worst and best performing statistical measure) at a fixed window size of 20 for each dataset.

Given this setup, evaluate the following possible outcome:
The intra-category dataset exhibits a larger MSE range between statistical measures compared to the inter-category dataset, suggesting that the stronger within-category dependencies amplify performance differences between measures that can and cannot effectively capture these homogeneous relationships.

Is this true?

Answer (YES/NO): NO